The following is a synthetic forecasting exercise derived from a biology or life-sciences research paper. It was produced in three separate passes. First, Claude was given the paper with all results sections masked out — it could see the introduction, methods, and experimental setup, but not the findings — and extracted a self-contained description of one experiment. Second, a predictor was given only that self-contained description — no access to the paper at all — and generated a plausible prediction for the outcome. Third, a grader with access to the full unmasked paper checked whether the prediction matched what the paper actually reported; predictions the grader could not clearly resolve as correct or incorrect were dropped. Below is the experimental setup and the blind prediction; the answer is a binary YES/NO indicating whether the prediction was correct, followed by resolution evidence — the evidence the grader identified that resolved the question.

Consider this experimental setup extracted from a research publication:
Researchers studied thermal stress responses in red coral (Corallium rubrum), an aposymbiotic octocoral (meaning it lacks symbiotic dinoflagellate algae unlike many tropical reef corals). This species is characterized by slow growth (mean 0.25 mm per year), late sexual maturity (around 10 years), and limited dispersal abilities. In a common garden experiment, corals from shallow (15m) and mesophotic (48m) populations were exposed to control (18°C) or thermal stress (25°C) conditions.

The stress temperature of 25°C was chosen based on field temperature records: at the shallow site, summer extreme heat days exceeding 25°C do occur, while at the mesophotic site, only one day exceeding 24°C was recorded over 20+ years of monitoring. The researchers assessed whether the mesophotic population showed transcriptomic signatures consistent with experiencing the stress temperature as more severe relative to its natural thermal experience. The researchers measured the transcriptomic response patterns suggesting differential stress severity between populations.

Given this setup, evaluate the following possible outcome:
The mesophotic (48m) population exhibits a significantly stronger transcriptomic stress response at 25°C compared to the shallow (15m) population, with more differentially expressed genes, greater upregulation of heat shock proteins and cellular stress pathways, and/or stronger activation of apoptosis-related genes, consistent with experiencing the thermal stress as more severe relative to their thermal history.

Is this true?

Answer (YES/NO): YES